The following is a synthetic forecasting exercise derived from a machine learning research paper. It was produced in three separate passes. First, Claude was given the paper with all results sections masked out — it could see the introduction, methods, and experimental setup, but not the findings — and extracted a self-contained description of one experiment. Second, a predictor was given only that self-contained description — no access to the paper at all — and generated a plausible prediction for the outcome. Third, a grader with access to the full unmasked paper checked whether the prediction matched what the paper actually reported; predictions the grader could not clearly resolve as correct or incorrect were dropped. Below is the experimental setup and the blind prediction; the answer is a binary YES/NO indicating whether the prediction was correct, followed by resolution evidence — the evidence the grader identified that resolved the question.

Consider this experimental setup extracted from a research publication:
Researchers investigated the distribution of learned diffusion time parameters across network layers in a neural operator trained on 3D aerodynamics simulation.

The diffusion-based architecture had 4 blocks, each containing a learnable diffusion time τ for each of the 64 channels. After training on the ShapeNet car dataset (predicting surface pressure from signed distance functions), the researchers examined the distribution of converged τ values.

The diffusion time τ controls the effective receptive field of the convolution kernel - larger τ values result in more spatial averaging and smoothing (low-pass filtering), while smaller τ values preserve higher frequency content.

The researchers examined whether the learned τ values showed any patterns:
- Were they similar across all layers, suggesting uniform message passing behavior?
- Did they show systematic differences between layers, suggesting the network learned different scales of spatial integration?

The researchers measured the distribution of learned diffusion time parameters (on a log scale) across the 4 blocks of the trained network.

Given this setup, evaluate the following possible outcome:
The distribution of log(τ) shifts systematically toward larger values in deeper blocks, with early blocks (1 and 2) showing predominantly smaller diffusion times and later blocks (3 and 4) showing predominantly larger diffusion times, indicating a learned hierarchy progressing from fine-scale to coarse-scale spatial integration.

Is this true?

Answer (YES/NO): NO